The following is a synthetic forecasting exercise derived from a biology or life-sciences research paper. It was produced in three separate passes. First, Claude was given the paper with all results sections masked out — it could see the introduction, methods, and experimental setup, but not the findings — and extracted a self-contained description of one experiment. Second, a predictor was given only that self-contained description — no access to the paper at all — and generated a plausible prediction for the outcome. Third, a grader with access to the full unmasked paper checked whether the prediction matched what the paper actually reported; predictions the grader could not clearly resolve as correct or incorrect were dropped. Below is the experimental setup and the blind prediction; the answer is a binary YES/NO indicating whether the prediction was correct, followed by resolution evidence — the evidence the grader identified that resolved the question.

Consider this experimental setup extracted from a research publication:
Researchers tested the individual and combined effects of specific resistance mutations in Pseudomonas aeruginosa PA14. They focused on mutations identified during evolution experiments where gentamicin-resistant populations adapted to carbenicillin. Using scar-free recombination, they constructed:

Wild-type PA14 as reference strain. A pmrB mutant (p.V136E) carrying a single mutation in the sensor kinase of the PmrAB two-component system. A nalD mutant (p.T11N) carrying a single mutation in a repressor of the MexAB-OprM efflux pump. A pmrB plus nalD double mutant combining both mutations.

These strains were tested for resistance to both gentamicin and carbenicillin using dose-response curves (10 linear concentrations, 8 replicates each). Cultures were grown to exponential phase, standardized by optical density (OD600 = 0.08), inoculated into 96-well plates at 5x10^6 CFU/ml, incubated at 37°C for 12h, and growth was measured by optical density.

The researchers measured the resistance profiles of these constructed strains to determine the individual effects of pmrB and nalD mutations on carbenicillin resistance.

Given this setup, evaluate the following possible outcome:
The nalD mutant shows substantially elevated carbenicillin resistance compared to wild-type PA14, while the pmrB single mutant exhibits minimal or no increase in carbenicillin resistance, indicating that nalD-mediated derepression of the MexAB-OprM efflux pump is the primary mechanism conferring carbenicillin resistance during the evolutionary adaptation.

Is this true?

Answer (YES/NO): NO